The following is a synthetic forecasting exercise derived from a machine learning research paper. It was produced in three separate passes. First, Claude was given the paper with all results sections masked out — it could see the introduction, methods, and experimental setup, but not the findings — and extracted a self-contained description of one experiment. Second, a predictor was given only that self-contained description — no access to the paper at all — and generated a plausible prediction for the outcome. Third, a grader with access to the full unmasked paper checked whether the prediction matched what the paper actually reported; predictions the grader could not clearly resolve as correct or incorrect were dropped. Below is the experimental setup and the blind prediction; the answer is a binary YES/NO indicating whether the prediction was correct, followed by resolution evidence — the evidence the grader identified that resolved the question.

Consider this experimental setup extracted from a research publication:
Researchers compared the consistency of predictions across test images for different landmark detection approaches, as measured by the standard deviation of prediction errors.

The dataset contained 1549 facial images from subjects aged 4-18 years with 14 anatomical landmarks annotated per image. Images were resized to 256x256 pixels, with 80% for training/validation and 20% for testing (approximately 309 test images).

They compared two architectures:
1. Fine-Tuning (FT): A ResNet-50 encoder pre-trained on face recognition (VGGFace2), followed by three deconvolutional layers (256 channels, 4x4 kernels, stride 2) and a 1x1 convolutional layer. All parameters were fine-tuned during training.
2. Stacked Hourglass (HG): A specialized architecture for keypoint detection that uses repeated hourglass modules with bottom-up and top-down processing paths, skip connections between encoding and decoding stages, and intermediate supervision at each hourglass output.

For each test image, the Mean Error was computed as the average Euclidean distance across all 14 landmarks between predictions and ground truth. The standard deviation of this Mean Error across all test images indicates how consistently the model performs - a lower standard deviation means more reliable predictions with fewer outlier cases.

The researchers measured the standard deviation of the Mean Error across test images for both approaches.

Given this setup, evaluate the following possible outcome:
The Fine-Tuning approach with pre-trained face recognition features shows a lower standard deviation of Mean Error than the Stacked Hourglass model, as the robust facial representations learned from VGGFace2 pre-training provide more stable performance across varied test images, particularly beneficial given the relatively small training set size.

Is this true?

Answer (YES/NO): YES